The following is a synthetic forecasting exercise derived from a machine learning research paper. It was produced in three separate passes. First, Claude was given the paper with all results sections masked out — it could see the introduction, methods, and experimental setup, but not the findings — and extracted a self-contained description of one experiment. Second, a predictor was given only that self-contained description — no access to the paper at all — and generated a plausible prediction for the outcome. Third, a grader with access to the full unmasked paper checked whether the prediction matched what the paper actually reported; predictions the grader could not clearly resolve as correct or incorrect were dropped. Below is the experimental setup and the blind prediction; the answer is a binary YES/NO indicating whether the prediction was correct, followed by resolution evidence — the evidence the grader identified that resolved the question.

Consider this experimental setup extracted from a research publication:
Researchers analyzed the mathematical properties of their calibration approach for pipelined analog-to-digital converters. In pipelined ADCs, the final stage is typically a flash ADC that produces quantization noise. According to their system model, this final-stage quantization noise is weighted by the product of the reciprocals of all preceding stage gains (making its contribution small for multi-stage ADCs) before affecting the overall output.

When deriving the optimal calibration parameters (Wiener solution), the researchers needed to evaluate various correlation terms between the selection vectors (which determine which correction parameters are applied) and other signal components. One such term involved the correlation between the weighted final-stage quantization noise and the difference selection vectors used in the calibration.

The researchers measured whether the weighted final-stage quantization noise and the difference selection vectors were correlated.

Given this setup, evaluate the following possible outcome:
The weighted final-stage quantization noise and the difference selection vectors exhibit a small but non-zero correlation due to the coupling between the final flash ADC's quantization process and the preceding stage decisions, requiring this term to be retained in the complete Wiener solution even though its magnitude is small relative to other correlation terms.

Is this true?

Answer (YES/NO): NO